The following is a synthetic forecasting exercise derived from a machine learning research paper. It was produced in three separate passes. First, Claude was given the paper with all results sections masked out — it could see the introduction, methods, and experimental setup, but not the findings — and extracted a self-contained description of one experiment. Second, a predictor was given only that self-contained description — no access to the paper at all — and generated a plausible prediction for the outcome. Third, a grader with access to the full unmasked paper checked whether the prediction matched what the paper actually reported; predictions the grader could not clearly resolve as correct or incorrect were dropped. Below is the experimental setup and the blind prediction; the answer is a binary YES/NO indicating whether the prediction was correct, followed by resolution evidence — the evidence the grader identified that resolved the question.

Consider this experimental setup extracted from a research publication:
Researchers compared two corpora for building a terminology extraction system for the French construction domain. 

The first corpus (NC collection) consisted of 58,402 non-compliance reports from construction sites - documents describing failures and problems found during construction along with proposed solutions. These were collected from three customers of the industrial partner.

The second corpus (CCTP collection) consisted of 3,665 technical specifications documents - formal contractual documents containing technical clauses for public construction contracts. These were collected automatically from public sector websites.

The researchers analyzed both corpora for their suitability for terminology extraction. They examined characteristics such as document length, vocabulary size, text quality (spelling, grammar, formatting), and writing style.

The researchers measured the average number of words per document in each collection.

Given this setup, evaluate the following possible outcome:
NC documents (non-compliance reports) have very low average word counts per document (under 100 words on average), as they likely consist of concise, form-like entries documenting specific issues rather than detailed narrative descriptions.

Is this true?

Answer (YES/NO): NO